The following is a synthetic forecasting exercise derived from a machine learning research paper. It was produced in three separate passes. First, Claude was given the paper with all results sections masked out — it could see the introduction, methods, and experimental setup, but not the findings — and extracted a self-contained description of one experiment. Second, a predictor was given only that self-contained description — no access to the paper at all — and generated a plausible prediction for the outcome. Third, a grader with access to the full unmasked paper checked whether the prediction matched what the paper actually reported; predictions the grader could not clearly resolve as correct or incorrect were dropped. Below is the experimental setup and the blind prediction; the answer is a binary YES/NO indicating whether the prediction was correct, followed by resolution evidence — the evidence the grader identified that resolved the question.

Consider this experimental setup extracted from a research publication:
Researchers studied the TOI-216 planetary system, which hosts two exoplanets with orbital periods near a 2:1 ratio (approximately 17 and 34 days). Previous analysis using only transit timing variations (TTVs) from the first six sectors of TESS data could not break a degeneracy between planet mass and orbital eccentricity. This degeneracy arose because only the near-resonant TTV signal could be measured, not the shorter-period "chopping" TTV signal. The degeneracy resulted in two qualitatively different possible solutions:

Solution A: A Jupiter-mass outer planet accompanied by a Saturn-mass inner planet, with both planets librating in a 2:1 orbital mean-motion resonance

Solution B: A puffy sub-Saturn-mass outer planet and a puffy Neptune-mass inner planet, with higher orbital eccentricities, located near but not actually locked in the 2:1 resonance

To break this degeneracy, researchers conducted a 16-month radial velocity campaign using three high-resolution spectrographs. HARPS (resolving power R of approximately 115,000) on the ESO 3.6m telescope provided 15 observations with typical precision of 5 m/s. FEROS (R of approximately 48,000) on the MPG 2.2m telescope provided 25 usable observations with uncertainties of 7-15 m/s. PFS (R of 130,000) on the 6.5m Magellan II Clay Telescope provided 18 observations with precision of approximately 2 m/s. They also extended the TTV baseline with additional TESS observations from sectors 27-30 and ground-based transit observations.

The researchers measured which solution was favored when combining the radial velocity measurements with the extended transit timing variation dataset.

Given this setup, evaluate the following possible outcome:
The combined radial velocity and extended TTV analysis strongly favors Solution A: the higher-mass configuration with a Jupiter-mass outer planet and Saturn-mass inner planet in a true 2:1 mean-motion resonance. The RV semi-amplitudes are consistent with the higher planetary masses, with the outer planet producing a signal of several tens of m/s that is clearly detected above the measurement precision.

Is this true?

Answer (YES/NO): NO